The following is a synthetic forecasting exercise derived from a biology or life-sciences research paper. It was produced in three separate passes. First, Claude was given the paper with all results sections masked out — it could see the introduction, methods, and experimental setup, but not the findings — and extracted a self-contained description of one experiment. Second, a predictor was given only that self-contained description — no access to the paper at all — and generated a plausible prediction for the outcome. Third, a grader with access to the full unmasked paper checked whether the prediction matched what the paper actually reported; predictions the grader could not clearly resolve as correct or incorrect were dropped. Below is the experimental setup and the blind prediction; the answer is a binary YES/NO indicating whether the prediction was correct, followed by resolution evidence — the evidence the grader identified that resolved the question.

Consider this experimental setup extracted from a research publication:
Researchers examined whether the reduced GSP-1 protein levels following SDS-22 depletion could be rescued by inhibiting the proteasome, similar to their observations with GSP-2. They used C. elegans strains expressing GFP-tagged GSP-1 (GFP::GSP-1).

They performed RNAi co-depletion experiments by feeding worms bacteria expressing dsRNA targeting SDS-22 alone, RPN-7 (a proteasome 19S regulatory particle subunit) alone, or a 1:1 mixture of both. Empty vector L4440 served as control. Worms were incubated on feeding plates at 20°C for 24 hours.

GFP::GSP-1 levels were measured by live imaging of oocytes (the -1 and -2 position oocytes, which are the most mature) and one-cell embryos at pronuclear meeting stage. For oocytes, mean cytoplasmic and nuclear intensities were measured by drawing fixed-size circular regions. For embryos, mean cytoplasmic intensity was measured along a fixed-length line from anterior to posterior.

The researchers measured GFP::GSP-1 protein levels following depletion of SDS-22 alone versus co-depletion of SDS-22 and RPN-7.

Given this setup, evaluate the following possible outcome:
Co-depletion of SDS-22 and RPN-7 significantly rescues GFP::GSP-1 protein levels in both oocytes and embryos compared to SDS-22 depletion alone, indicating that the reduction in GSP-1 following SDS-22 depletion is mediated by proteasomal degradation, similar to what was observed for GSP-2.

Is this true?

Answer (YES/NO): YES